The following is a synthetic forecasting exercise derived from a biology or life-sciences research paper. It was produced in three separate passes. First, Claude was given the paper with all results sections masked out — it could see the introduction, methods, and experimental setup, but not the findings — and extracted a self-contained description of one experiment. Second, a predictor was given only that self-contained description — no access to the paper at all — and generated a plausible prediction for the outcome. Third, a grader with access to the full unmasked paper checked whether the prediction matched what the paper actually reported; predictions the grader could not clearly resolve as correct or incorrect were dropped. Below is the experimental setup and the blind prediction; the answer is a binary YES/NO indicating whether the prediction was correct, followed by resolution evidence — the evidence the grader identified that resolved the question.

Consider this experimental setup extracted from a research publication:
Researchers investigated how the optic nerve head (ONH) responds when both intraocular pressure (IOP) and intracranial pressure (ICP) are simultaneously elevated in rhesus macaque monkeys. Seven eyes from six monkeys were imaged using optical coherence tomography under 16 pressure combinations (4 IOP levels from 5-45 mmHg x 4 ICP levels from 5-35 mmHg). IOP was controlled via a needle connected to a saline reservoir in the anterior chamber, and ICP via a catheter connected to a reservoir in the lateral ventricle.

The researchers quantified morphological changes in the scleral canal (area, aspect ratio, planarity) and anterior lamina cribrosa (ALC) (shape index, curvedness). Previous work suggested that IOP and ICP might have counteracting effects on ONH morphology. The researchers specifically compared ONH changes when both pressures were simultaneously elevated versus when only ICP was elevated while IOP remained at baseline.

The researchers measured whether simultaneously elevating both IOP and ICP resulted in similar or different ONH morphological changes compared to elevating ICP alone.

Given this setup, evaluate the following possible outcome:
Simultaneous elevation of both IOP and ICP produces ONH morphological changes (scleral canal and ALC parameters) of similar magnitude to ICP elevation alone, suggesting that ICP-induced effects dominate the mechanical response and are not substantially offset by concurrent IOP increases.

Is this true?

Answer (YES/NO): NO